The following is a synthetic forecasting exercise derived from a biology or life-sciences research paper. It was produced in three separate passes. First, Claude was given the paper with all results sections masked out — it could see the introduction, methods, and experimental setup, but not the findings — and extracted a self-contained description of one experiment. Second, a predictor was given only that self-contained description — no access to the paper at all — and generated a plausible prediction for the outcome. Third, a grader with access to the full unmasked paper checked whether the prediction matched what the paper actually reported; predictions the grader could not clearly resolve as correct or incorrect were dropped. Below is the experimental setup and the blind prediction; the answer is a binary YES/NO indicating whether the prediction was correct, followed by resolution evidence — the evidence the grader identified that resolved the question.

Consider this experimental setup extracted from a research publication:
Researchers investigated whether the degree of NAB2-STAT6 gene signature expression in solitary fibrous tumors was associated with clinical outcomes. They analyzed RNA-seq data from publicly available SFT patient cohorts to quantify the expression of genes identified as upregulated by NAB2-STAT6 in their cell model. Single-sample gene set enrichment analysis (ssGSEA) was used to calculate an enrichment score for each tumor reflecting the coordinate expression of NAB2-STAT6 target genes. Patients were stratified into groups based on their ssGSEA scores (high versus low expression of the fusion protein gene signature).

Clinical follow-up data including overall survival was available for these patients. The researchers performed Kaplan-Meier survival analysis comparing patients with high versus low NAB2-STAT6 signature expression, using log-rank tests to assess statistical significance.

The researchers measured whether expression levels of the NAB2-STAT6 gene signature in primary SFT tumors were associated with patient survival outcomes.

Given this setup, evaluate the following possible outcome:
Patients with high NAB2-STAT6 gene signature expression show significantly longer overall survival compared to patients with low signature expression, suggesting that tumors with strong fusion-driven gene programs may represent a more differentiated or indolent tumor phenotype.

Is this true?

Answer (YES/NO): NO